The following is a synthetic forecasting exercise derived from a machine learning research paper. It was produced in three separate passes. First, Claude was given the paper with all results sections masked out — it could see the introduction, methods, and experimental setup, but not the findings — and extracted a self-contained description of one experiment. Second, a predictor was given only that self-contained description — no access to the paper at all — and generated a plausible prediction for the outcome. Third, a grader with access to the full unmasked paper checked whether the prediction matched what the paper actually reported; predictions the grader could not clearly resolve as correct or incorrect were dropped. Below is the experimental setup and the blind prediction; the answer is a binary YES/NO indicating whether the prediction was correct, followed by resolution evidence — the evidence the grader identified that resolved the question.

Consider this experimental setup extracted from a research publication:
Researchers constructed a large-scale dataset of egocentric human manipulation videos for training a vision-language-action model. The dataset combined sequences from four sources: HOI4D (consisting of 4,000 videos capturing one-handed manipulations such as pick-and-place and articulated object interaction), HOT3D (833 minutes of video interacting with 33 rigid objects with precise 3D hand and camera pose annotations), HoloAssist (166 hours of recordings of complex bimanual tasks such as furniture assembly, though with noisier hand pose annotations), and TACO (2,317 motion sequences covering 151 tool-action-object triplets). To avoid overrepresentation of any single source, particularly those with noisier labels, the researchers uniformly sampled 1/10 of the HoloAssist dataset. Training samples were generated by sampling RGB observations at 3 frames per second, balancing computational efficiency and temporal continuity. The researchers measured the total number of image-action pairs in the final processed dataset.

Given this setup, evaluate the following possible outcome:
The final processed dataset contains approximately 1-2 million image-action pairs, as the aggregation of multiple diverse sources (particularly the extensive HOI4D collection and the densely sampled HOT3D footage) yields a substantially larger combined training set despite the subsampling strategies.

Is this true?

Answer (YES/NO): NO